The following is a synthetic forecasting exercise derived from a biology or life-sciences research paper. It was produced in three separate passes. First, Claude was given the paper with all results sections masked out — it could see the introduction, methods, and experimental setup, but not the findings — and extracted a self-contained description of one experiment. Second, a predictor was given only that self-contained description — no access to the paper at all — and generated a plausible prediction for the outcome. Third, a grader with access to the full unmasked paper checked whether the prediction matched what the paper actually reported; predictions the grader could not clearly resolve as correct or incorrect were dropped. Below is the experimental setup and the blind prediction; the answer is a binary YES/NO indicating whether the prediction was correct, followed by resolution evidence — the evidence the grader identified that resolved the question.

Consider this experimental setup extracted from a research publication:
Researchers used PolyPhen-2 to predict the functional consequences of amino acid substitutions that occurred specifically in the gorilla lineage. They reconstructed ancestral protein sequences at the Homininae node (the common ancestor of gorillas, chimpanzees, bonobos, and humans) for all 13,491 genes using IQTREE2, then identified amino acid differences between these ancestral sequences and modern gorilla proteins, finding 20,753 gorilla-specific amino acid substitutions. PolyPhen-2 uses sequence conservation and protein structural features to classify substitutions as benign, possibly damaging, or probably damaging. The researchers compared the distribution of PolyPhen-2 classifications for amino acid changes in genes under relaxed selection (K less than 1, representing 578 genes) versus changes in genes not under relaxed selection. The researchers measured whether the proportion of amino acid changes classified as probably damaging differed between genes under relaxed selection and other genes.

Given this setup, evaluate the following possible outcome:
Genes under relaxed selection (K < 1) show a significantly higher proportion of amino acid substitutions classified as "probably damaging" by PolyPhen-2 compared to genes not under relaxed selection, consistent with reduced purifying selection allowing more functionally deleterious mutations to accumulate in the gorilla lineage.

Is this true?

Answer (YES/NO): YES